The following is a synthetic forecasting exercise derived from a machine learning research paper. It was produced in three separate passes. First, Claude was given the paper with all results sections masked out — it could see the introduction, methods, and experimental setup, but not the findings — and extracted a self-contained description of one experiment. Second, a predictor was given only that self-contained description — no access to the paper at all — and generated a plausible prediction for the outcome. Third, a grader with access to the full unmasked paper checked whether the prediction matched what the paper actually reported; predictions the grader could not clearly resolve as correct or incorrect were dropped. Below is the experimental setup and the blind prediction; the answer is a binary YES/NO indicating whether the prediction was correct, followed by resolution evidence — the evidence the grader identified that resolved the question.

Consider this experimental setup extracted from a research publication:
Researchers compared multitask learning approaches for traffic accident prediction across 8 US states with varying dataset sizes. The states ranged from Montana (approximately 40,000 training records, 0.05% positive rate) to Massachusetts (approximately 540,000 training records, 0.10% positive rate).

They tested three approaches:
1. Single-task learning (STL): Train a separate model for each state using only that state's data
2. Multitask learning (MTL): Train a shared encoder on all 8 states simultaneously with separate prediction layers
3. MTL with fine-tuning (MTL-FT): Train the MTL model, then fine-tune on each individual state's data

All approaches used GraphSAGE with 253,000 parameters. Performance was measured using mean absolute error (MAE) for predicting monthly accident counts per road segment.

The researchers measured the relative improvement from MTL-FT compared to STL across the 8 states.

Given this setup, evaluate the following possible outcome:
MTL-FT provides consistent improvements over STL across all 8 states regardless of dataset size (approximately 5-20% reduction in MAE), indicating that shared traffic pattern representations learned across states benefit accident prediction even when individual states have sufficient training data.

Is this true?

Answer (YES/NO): NO